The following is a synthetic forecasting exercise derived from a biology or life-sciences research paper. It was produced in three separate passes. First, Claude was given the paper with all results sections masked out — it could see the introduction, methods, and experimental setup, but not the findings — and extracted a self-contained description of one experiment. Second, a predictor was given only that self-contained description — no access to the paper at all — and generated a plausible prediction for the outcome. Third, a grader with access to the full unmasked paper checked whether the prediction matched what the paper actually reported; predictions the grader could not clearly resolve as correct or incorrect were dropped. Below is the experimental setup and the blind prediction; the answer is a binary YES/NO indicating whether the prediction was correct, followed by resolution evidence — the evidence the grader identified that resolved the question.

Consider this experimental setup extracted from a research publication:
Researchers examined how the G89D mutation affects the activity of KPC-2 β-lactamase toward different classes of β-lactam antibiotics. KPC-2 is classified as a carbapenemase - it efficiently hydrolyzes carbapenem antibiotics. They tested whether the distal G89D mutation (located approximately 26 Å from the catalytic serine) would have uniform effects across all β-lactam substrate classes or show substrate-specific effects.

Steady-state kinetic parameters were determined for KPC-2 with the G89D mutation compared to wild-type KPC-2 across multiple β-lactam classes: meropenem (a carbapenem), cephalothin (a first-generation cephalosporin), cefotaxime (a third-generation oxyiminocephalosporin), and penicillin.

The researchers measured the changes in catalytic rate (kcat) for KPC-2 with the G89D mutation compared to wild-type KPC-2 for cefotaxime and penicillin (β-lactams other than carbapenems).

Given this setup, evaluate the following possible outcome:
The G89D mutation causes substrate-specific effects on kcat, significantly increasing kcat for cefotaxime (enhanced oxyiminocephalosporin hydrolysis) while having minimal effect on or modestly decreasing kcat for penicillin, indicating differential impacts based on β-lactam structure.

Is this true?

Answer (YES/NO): NO